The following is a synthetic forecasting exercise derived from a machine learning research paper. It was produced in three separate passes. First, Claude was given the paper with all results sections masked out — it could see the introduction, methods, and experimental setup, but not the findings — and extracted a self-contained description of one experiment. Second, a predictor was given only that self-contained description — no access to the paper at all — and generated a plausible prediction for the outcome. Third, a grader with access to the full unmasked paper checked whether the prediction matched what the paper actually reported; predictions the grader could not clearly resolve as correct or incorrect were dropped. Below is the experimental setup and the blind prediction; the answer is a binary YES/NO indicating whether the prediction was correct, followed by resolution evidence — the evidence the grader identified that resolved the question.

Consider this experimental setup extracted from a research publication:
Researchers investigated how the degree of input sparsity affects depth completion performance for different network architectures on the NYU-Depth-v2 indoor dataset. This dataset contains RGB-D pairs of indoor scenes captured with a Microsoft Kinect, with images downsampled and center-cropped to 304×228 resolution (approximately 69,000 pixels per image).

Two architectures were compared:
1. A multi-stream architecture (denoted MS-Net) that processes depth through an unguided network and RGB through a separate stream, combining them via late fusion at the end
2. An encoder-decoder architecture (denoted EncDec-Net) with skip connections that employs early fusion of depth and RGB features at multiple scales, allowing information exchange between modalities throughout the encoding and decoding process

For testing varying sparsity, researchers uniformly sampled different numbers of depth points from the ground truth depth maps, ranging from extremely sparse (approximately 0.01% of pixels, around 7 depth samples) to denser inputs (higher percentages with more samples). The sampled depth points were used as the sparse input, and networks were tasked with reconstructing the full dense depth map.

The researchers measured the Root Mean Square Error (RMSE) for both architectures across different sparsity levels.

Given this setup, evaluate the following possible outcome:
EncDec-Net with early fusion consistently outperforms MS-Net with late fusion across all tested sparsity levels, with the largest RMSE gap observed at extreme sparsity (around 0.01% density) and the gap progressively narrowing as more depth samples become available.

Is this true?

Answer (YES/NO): NO